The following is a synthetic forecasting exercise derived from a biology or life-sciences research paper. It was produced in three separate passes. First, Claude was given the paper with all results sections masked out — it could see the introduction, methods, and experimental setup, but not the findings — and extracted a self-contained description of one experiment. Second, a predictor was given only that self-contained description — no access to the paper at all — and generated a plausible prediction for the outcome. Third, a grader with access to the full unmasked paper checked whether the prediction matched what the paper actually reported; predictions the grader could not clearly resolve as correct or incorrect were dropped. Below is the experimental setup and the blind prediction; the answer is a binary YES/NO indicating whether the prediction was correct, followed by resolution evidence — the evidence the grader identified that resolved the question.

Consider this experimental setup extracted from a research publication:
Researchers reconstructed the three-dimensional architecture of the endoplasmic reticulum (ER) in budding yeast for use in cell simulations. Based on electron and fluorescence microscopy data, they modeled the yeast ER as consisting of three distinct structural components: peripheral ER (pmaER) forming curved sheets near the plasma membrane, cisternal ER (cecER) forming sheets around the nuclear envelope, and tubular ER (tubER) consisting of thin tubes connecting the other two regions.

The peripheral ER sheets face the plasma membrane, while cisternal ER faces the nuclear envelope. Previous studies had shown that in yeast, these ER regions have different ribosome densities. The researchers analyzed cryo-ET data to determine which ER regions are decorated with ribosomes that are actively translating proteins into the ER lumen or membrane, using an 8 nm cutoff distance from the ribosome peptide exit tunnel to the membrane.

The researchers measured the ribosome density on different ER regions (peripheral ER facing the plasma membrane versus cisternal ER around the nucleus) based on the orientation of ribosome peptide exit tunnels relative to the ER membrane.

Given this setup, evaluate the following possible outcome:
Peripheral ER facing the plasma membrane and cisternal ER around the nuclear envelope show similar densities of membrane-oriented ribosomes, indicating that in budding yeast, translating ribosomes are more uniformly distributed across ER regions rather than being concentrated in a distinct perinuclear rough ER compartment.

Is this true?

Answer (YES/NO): NO